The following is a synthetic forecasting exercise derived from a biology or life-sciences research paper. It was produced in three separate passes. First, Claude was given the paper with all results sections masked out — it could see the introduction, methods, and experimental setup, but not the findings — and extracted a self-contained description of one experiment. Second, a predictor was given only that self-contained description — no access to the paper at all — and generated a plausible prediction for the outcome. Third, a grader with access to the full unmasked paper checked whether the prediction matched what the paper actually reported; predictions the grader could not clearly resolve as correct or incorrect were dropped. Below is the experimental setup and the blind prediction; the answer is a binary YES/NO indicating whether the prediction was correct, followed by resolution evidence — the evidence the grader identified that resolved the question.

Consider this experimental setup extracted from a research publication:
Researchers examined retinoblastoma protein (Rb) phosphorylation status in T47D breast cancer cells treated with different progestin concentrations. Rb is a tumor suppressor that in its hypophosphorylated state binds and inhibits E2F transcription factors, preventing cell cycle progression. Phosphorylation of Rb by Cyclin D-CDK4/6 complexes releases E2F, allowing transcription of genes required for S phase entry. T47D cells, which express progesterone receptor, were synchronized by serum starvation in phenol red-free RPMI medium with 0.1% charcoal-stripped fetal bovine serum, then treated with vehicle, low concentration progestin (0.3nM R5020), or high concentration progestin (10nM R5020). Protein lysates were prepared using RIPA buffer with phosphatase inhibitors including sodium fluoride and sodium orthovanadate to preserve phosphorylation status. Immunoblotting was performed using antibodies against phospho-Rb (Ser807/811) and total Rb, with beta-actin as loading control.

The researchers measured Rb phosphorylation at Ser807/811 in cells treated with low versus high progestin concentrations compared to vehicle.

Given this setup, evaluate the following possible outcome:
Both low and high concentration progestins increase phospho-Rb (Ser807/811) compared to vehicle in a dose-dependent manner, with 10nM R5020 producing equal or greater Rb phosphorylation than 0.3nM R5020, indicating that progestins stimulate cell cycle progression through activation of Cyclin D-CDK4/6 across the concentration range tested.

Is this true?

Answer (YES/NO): NO